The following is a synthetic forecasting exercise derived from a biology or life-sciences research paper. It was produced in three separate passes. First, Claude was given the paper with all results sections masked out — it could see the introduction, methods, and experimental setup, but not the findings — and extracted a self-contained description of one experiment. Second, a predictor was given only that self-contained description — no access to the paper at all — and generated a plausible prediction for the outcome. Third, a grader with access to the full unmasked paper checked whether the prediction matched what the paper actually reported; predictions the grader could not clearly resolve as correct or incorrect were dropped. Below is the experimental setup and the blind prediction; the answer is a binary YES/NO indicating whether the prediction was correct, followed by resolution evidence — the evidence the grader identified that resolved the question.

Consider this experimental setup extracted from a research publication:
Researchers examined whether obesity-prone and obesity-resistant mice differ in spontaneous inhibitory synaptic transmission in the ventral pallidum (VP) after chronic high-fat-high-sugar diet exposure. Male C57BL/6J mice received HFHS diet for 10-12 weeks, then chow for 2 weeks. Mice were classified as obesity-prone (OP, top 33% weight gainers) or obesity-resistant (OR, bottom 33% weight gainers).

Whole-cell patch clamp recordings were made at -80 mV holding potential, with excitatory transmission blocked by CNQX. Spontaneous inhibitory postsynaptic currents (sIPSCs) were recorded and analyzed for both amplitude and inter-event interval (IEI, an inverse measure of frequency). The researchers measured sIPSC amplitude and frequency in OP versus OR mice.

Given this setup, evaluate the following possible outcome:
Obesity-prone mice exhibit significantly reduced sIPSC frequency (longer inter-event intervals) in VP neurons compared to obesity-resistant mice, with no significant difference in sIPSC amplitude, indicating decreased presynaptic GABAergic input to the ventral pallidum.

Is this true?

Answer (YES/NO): NO